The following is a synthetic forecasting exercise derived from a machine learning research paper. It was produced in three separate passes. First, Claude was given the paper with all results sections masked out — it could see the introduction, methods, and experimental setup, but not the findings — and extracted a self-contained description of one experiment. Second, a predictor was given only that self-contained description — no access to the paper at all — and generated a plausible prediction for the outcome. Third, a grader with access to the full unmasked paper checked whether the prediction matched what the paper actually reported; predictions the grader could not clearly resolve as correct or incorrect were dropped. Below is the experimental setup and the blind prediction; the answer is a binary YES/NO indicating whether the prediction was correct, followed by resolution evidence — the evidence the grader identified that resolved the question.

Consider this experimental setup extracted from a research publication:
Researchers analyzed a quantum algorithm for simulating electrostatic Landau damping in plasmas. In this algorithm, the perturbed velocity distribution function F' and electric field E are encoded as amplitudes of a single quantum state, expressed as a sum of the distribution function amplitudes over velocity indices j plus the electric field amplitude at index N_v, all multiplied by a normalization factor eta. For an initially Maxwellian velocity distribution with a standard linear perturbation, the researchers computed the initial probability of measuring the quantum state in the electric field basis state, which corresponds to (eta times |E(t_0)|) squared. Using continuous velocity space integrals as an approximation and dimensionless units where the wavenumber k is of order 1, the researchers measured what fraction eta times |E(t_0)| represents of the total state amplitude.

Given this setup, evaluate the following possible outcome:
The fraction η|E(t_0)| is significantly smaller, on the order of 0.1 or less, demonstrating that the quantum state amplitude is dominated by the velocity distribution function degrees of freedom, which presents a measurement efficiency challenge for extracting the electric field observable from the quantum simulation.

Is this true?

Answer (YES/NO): NO